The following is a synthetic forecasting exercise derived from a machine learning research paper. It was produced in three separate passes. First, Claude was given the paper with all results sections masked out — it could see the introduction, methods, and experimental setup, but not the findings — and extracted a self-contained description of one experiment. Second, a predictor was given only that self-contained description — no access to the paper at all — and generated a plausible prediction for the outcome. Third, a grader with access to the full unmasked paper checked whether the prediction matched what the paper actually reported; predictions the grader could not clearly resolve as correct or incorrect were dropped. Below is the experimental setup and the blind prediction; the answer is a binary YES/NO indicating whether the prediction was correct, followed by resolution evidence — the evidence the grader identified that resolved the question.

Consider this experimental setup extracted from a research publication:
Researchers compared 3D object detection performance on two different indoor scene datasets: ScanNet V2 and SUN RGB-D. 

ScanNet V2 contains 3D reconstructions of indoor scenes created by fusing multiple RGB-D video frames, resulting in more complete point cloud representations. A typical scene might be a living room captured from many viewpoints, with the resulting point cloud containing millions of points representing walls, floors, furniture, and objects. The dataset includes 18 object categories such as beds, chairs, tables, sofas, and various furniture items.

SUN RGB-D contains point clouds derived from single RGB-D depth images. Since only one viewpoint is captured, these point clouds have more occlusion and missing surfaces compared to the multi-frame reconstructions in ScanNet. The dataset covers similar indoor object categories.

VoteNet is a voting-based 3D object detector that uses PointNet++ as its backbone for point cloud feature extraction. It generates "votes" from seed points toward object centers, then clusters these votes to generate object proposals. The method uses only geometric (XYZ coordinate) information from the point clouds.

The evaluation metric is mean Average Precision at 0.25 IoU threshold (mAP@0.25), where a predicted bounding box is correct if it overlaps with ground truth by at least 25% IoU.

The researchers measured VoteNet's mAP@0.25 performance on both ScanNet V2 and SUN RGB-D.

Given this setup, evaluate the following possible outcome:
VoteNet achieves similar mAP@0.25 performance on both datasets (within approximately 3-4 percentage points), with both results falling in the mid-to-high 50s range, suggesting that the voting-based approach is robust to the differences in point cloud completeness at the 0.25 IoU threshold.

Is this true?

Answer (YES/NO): YES